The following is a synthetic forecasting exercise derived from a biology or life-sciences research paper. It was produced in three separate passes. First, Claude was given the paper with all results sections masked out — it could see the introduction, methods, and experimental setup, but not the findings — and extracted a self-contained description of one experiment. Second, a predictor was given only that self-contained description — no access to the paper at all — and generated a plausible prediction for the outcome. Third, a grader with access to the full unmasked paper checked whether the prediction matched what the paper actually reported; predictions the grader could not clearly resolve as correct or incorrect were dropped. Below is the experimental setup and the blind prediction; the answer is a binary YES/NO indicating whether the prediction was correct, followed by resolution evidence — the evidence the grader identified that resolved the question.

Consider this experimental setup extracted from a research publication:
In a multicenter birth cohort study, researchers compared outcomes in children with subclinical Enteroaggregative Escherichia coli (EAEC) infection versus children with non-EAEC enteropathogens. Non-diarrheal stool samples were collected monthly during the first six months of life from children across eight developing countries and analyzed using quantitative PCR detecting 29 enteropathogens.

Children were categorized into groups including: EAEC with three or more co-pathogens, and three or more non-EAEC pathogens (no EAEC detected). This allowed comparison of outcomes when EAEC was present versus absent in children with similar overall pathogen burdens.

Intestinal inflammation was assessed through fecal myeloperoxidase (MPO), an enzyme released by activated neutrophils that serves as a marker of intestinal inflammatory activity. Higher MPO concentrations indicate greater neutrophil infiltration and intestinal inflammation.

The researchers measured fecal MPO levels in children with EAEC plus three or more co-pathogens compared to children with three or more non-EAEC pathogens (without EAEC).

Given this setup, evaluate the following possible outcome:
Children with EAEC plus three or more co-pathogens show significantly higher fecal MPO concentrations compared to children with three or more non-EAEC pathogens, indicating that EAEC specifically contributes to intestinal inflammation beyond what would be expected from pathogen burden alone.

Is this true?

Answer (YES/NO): NO